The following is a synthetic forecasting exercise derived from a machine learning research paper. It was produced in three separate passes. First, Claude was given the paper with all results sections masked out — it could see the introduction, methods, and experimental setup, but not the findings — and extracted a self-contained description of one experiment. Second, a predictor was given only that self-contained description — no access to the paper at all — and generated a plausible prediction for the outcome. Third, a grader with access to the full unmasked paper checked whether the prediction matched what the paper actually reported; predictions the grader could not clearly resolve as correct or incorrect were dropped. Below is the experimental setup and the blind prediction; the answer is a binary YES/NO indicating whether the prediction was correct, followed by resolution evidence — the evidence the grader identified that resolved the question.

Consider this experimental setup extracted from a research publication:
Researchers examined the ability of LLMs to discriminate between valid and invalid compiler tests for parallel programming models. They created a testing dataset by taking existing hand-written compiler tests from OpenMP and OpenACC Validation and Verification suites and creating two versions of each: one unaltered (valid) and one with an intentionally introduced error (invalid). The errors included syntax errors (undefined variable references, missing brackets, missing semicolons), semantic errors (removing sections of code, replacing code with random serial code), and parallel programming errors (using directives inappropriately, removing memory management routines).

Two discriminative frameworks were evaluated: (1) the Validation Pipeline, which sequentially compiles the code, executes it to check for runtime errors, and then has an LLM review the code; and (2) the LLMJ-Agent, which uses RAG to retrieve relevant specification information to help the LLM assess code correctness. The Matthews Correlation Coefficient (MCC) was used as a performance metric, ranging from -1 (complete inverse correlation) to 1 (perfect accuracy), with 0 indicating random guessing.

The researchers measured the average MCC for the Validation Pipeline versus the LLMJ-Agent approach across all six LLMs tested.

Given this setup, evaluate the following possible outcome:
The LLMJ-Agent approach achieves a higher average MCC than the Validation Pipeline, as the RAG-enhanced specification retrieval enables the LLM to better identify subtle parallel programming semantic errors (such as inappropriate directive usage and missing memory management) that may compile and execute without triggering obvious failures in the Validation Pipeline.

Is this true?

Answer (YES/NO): NO